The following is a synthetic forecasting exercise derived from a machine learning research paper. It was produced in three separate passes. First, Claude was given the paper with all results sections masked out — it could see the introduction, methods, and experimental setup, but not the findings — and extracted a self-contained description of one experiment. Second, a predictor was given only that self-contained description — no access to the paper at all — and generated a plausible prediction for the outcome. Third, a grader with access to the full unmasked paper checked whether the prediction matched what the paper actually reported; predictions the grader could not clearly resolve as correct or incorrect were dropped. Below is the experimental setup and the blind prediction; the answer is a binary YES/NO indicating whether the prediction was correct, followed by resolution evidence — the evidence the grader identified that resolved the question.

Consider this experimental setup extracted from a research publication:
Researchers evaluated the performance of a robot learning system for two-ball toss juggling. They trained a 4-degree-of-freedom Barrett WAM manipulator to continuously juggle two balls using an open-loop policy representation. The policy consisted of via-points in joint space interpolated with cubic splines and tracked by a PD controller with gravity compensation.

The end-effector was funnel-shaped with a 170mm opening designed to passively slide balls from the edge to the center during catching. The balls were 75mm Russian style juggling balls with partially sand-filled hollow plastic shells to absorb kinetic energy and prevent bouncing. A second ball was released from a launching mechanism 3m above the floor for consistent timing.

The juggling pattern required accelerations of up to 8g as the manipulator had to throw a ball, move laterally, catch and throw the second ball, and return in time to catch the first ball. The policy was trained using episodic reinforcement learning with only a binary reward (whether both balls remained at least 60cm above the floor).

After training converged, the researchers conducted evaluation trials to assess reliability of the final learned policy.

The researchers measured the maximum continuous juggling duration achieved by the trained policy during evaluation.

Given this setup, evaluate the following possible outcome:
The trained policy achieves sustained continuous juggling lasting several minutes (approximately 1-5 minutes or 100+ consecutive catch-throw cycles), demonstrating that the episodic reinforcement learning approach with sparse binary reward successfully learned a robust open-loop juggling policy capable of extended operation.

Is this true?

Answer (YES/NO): NO